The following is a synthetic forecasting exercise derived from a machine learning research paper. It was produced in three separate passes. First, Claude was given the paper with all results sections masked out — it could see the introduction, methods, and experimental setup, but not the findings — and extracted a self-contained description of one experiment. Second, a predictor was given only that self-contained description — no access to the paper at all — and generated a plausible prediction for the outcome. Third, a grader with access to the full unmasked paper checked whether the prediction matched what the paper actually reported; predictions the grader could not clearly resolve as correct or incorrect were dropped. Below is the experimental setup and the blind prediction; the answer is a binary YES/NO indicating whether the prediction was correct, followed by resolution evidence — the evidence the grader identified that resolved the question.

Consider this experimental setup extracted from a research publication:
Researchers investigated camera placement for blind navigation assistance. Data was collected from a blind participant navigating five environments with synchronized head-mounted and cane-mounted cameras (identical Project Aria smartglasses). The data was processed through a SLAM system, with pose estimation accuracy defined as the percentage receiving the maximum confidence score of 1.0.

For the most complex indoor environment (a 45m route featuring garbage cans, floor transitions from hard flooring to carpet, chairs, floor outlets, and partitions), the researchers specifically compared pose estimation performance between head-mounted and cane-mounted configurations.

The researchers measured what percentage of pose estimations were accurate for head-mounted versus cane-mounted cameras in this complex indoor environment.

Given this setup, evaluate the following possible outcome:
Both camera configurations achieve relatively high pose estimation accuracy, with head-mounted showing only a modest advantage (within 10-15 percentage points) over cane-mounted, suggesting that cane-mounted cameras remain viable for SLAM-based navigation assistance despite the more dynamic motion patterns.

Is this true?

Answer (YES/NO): NO